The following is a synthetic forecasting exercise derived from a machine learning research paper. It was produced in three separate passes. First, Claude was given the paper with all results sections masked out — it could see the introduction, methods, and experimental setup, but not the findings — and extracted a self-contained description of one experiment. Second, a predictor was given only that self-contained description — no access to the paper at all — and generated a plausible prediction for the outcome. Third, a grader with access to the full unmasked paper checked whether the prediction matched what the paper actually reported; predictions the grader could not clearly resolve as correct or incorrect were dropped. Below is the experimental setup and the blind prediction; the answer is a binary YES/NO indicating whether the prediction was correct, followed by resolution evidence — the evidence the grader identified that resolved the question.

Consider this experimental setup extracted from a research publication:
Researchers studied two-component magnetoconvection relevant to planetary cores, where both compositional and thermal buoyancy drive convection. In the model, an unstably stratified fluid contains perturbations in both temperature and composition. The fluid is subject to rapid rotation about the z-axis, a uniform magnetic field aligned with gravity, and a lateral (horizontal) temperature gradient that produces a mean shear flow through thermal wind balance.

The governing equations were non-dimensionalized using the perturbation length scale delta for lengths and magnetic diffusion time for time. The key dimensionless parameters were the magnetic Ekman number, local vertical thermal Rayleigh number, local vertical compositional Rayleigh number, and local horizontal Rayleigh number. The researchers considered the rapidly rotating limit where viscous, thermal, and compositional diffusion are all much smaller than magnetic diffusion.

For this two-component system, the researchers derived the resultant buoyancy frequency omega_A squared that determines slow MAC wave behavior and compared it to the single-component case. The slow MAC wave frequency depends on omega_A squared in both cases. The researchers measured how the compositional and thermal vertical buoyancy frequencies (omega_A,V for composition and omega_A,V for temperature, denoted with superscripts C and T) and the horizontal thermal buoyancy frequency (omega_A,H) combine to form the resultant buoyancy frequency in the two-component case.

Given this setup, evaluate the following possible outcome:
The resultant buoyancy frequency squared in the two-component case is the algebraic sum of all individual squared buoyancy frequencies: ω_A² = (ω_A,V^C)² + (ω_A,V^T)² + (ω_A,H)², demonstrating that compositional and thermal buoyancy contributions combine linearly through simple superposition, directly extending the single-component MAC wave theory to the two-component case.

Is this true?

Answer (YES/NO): NO